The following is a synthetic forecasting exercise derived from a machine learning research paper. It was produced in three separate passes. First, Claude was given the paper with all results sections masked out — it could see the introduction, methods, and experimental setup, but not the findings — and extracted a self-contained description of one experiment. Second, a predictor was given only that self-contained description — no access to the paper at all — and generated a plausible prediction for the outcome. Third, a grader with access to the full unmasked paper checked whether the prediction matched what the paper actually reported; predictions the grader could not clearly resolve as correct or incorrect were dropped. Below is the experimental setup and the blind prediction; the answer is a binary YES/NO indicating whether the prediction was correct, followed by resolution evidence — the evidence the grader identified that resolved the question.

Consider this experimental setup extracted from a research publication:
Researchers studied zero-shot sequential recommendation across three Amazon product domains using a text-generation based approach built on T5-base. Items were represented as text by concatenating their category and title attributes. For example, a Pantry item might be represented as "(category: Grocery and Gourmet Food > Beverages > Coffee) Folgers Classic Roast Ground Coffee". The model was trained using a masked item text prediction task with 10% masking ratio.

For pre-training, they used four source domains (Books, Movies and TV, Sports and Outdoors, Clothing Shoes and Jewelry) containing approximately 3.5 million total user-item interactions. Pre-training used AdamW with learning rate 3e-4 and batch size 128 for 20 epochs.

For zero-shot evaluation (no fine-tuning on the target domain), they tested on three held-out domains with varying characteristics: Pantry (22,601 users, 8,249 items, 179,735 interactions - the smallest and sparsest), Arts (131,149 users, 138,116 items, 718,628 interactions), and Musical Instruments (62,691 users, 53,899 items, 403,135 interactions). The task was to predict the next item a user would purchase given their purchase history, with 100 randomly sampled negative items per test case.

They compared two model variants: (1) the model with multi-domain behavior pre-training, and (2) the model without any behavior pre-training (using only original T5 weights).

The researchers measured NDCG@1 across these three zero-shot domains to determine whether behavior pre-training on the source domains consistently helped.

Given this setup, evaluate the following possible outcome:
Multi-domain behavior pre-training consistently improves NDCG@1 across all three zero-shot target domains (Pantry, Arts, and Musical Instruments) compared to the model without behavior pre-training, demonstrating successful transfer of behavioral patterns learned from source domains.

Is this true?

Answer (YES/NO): NO